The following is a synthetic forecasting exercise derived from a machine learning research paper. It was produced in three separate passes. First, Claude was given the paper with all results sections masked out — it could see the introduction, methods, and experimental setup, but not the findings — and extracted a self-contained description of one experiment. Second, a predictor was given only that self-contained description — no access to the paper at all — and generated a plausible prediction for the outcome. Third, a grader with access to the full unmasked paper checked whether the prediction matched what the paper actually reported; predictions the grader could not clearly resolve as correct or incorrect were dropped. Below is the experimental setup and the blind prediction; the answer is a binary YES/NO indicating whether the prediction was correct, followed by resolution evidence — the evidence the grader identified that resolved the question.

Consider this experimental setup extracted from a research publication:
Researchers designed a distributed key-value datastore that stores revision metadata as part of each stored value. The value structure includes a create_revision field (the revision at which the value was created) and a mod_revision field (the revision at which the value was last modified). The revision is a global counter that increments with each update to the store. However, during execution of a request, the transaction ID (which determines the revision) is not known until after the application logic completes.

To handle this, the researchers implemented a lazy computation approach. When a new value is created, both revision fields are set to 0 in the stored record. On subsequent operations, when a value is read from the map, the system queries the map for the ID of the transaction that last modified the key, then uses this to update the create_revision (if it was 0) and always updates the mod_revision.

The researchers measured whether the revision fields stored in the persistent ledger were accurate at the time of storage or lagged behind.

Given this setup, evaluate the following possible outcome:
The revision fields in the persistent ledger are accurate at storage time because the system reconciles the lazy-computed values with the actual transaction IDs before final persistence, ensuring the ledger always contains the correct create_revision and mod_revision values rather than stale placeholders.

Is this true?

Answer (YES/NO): NO